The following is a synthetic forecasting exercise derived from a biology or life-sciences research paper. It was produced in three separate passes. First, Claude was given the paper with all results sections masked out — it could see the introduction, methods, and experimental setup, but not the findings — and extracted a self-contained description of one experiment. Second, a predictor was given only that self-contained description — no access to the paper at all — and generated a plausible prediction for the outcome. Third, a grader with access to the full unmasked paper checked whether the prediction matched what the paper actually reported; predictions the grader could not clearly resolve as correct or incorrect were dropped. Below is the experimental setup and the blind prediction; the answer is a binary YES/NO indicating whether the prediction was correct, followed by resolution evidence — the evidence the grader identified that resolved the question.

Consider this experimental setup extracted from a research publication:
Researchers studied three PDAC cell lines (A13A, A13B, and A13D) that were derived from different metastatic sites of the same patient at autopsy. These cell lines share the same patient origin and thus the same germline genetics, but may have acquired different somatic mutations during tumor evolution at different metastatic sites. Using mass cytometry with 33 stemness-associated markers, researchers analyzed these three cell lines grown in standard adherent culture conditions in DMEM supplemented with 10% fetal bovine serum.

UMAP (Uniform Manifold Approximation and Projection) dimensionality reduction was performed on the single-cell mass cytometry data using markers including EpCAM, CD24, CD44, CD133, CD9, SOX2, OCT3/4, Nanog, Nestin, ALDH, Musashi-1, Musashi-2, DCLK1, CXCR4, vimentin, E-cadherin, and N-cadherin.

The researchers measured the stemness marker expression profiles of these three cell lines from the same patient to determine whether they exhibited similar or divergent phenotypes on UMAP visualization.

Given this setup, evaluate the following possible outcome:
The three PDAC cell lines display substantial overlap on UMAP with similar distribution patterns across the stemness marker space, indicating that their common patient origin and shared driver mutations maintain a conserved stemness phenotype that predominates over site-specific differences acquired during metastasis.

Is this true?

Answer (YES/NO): NO